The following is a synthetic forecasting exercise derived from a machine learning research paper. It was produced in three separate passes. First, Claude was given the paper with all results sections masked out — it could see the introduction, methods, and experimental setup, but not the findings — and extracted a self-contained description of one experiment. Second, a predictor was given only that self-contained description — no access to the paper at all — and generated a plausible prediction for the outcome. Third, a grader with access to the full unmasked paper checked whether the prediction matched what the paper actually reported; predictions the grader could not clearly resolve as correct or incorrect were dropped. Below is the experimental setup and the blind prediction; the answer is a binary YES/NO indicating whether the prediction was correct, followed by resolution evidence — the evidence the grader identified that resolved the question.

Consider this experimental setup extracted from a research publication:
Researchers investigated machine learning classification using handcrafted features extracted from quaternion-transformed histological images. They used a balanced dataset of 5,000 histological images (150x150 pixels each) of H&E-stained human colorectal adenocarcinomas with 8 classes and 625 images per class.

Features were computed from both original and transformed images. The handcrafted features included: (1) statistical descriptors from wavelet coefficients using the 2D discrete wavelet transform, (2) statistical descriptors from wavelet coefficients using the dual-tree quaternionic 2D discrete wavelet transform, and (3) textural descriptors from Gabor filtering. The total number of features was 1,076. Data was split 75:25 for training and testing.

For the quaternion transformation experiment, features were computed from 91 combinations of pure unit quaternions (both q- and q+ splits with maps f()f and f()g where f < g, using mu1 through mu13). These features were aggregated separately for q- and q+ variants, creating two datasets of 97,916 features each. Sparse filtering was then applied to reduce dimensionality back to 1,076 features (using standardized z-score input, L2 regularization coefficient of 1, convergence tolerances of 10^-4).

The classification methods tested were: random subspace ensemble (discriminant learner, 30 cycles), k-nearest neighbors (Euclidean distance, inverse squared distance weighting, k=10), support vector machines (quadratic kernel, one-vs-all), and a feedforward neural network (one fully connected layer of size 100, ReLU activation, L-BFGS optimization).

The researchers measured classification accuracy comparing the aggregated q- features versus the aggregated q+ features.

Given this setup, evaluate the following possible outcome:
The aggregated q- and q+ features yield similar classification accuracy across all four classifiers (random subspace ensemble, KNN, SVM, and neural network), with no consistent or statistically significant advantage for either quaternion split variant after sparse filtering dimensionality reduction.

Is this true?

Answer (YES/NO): NO